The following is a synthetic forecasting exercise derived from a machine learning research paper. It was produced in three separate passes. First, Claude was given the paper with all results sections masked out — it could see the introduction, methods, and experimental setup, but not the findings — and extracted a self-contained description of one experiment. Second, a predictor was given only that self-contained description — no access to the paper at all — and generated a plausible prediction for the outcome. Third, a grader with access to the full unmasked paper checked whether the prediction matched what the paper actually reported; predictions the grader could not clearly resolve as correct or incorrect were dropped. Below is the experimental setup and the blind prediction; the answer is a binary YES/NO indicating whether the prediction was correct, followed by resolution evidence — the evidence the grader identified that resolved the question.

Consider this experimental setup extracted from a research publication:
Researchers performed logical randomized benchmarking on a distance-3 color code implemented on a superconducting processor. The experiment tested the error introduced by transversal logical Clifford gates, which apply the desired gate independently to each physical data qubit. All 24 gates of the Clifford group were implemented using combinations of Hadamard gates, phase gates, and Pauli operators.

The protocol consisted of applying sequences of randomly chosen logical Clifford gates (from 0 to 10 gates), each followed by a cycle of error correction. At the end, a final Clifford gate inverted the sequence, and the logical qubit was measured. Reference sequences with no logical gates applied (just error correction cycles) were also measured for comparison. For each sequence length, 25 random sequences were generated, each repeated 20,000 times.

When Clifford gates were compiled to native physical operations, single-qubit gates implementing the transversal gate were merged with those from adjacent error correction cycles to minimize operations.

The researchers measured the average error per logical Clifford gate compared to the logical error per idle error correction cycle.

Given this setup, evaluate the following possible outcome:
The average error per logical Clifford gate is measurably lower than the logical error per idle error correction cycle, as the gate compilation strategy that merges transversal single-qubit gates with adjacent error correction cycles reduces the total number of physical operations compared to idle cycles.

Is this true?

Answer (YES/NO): YES